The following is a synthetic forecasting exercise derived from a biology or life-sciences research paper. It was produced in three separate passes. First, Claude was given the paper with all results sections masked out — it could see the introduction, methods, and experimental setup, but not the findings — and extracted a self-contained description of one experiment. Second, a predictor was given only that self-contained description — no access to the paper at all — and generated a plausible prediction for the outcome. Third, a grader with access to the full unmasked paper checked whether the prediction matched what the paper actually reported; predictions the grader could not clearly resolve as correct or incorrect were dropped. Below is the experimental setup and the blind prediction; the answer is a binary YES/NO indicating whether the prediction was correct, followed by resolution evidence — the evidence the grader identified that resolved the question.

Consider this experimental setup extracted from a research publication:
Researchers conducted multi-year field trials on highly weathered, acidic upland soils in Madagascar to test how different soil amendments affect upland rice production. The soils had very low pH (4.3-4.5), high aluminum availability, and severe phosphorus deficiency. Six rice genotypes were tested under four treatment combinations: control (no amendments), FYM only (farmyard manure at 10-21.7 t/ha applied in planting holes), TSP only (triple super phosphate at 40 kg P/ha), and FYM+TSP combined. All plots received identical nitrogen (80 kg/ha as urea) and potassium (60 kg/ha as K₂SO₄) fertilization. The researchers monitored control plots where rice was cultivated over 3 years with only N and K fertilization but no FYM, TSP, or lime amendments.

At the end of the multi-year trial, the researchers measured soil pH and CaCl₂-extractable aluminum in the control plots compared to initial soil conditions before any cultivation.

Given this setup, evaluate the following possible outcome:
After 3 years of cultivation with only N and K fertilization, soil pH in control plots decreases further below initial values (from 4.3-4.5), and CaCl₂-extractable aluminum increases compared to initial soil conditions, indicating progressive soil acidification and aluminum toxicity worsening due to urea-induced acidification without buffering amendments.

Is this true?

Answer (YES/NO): YES